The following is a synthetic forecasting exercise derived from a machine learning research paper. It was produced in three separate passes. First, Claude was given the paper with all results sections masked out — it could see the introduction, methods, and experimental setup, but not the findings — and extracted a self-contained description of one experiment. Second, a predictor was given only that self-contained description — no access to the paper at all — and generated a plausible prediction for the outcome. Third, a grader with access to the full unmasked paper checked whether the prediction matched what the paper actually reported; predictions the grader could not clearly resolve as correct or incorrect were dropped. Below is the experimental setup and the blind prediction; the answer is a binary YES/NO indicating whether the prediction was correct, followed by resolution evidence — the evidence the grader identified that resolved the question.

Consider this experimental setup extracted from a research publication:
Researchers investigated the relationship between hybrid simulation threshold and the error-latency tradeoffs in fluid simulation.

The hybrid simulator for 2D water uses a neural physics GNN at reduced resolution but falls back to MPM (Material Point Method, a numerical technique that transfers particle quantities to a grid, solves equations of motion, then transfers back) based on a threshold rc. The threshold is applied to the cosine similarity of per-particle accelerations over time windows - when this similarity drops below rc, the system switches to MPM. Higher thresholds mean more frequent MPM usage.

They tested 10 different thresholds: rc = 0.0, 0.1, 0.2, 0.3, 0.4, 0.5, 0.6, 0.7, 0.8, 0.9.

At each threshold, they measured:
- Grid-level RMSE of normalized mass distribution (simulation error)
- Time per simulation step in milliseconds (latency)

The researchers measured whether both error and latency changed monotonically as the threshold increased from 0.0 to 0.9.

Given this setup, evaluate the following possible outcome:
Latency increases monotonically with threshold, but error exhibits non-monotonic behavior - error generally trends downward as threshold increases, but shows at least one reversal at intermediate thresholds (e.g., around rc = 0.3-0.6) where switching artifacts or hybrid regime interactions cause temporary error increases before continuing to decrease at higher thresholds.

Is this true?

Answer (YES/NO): NO